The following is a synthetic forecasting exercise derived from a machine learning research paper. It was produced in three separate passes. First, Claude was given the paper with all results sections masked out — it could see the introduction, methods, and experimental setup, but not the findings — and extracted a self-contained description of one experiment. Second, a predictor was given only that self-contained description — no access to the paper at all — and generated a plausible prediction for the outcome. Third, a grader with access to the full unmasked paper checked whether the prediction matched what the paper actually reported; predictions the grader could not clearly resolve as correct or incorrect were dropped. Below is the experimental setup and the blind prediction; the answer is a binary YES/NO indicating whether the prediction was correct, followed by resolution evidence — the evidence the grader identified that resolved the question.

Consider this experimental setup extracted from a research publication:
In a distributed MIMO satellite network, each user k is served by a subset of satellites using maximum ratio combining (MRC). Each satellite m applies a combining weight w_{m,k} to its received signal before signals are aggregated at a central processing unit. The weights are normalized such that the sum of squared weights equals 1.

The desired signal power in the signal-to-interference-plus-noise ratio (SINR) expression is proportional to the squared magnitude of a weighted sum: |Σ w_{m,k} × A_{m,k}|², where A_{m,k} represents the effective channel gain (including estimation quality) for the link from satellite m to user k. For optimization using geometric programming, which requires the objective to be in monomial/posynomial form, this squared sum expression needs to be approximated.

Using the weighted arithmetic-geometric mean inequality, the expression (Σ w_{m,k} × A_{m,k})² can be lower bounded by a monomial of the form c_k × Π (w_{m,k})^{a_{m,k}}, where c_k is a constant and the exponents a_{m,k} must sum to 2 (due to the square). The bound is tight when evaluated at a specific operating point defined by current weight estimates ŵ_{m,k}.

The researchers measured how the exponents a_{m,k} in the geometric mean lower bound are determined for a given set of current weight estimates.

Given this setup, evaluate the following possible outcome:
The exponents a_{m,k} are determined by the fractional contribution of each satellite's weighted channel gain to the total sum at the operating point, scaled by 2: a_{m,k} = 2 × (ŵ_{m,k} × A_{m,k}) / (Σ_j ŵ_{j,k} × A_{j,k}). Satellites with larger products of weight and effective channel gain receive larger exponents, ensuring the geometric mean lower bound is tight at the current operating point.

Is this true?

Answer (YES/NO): NO